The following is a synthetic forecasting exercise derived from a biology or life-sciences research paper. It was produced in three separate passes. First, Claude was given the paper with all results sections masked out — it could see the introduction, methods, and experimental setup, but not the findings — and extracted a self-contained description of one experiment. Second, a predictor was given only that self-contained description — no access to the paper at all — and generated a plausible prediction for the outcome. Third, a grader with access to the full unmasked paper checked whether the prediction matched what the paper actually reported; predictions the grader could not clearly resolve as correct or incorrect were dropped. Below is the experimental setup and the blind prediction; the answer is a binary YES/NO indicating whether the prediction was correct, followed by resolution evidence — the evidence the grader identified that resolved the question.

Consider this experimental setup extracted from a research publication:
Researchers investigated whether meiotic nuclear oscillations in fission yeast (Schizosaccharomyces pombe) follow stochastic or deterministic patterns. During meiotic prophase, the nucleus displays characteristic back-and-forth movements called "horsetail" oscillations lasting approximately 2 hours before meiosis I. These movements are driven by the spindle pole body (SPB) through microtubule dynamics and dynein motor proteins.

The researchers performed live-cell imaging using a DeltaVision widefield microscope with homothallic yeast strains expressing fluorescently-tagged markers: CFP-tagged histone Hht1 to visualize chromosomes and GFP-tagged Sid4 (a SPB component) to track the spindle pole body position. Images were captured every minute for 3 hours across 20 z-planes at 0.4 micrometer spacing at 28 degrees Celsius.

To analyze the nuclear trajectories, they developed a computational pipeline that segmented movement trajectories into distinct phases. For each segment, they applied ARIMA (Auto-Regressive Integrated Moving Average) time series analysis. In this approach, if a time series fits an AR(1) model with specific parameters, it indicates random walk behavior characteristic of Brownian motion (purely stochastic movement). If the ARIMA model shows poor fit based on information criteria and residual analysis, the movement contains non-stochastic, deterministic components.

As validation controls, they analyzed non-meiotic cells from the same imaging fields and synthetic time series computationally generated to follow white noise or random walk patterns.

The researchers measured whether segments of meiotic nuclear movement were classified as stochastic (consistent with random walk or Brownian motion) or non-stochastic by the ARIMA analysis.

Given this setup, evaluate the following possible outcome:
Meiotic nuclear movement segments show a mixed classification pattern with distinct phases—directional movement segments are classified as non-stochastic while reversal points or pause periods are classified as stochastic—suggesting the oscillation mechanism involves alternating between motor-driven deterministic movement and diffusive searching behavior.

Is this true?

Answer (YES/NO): NO